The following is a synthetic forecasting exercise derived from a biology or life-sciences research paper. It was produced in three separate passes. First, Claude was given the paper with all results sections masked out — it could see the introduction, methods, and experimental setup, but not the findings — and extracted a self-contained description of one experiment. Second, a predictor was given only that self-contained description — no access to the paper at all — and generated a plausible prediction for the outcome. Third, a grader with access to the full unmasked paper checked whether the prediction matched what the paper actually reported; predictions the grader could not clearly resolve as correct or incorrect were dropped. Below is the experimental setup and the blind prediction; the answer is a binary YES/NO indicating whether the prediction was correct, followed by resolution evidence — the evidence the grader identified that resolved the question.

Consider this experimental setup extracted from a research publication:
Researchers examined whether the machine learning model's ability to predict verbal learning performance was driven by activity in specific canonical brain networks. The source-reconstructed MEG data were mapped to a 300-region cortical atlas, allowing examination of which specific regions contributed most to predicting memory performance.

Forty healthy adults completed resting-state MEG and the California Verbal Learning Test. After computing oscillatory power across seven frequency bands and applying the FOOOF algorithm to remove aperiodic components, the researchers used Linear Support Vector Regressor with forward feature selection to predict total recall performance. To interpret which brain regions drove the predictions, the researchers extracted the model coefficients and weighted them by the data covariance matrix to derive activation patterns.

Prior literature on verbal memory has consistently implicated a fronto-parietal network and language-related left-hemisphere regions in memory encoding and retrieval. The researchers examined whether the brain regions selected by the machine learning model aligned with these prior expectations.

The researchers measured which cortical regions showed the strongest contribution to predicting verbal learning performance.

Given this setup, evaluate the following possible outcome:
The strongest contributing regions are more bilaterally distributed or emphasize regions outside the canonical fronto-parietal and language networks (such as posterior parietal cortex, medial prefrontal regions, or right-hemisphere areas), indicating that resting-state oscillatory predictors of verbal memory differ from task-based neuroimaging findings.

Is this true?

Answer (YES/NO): NO